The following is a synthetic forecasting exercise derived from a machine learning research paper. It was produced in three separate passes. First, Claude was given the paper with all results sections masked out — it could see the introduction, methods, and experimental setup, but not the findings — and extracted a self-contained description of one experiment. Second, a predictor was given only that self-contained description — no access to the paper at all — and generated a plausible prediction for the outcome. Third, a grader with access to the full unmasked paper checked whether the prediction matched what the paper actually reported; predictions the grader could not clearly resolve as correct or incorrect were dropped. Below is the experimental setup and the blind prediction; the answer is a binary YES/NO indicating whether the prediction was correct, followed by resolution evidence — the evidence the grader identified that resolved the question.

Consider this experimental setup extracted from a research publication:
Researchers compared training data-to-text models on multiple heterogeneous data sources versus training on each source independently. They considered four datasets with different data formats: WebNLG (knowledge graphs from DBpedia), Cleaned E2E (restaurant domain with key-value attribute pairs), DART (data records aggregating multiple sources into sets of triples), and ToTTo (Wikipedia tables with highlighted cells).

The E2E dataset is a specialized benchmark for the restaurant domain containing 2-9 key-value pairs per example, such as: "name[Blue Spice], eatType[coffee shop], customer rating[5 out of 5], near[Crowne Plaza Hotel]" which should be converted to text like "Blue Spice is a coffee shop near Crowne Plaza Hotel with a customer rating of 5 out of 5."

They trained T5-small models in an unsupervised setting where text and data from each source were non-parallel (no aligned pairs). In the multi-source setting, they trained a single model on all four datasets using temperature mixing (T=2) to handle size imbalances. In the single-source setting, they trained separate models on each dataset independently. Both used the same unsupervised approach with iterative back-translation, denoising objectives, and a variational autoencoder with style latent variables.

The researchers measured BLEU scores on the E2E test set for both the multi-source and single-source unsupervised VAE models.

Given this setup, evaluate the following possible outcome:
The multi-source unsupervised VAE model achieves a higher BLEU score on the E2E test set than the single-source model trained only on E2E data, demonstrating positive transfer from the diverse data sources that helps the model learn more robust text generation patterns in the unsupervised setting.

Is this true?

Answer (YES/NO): NO